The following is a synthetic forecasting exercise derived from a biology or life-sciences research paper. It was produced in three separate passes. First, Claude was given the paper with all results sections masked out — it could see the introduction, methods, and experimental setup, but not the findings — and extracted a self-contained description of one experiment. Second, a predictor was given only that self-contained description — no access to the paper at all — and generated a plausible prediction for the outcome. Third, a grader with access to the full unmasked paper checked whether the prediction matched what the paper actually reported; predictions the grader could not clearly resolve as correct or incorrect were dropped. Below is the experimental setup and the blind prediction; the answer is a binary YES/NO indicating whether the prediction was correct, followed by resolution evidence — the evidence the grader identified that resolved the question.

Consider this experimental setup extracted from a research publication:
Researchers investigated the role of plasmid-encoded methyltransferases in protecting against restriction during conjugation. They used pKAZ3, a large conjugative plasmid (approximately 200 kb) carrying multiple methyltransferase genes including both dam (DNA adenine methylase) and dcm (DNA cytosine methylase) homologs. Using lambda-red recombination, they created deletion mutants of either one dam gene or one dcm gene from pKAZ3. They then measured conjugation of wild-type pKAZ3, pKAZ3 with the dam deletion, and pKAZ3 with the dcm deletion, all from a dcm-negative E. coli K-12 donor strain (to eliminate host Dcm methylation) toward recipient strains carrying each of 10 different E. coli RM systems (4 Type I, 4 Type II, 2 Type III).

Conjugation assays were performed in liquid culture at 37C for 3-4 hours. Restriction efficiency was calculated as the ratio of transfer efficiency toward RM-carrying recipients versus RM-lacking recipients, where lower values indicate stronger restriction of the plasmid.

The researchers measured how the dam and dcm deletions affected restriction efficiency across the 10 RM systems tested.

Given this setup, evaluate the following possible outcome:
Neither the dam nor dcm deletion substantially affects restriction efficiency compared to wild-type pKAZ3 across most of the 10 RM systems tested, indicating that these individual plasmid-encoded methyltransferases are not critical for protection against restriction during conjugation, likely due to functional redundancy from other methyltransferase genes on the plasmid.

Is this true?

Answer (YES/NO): NO